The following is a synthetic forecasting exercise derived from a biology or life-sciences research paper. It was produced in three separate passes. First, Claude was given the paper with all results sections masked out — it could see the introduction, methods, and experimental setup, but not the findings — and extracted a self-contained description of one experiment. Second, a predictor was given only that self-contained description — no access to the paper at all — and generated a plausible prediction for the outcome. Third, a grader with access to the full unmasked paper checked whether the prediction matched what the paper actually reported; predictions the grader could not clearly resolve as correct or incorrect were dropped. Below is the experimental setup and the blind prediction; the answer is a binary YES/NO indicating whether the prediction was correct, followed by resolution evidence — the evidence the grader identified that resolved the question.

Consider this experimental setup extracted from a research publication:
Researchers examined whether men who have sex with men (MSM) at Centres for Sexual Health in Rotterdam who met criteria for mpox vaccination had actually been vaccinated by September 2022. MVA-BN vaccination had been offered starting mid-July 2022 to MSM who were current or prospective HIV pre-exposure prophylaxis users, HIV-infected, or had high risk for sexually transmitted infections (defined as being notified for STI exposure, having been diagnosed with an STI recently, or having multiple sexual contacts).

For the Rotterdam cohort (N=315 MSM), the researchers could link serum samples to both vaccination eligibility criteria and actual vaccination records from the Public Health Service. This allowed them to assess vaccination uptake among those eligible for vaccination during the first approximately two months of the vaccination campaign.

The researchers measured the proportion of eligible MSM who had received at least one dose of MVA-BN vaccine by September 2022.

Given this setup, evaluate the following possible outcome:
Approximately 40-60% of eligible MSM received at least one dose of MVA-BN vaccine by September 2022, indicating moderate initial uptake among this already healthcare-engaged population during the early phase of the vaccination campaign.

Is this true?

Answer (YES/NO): NO